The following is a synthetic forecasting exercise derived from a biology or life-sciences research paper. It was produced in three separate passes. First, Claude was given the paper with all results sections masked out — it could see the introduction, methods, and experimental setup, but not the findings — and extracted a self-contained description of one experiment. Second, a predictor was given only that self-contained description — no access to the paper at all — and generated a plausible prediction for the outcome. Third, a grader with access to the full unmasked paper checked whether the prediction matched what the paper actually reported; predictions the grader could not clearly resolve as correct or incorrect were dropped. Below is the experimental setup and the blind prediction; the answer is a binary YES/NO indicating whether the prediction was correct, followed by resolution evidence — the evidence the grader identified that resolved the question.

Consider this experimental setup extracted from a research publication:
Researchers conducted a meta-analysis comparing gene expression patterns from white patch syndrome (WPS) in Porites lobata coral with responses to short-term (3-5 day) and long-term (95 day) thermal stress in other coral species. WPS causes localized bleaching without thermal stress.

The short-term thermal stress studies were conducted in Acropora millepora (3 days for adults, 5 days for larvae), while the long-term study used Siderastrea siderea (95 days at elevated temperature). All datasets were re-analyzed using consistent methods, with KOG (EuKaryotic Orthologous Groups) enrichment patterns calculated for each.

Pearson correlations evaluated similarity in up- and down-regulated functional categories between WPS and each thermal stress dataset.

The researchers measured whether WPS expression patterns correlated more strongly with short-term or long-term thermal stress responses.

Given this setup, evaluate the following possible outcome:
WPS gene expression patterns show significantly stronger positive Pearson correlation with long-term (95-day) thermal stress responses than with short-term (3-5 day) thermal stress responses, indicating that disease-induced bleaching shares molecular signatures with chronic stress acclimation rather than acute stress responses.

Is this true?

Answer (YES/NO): NO